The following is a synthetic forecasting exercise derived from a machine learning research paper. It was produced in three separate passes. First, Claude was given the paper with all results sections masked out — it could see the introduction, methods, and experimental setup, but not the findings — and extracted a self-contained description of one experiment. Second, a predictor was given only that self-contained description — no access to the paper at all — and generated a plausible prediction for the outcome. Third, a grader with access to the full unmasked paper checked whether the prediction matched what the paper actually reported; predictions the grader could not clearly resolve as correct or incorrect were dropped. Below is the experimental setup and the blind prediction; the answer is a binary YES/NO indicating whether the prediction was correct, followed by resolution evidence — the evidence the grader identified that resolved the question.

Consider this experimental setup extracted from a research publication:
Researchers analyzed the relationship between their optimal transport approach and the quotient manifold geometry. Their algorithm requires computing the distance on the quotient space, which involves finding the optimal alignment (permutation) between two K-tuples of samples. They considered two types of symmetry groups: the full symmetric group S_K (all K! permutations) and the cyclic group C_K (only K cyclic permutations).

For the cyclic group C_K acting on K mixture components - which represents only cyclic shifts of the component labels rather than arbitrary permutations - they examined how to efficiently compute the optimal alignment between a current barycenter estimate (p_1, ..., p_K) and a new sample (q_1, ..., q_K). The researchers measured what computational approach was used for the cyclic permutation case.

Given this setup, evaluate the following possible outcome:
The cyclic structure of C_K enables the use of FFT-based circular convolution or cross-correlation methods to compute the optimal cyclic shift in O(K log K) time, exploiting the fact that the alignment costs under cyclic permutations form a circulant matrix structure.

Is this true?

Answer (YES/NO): NO